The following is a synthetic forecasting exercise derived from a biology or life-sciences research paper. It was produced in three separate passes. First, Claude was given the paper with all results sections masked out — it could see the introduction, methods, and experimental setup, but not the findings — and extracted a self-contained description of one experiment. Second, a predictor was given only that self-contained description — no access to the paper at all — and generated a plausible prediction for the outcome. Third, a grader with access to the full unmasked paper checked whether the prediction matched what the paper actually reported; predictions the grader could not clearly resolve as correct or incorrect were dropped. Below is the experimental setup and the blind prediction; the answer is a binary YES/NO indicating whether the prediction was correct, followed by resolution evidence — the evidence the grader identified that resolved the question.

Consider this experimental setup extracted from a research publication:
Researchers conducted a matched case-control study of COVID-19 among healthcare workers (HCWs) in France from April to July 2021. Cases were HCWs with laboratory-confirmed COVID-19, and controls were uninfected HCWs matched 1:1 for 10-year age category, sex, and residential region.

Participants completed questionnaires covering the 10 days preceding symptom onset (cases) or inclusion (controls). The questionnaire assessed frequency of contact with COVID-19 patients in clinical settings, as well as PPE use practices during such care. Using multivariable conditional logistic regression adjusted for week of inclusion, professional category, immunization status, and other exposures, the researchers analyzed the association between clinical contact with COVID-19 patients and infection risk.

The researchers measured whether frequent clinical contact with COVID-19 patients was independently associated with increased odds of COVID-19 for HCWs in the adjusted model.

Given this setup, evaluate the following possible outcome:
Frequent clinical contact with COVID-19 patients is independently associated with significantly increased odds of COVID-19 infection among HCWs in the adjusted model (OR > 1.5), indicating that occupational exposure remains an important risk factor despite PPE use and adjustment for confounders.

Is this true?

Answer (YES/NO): YES